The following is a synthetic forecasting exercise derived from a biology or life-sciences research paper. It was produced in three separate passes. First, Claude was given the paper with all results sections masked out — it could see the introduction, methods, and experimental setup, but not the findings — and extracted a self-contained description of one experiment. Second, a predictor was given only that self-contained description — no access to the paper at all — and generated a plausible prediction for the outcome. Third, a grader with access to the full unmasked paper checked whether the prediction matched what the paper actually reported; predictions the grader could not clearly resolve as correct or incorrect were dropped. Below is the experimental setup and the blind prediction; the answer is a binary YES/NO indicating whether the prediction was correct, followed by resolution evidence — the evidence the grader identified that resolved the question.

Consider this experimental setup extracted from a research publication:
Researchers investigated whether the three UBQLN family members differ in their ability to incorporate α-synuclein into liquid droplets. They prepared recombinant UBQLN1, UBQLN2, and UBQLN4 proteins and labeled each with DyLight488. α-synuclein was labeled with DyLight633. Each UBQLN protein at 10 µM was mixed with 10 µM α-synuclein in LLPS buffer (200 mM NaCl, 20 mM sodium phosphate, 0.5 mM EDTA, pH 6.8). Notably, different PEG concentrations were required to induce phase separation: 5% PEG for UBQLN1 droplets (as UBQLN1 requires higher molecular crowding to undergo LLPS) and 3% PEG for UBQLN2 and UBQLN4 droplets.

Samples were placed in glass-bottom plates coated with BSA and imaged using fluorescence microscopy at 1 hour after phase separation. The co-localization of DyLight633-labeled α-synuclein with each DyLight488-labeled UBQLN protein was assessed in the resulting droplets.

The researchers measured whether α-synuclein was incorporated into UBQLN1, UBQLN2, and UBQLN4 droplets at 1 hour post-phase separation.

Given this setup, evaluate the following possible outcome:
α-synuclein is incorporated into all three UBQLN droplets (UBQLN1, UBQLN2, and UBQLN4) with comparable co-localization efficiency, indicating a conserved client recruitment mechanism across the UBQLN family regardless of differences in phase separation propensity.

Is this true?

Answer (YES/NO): YES